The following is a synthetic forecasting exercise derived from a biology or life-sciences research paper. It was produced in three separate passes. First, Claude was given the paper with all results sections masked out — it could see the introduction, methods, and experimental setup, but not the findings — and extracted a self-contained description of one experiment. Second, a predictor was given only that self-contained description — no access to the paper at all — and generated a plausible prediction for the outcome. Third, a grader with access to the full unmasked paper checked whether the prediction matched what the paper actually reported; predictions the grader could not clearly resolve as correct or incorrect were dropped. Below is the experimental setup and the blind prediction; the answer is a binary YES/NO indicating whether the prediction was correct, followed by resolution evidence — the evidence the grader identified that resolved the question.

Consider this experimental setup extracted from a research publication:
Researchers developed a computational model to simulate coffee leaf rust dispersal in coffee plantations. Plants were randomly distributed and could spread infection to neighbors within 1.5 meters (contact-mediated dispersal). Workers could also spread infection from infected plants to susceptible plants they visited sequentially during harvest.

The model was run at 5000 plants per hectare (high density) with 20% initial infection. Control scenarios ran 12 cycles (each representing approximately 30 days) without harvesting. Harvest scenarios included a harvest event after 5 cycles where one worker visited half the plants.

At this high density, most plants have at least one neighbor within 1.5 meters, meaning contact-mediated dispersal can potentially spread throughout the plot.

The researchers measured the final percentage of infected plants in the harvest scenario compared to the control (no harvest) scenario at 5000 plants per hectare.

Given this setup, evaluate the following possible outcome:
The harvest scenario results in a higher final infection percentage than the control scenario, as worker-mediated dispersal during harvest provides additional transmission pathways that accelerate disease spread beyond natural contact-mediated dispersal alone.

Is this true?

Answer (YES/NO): NO